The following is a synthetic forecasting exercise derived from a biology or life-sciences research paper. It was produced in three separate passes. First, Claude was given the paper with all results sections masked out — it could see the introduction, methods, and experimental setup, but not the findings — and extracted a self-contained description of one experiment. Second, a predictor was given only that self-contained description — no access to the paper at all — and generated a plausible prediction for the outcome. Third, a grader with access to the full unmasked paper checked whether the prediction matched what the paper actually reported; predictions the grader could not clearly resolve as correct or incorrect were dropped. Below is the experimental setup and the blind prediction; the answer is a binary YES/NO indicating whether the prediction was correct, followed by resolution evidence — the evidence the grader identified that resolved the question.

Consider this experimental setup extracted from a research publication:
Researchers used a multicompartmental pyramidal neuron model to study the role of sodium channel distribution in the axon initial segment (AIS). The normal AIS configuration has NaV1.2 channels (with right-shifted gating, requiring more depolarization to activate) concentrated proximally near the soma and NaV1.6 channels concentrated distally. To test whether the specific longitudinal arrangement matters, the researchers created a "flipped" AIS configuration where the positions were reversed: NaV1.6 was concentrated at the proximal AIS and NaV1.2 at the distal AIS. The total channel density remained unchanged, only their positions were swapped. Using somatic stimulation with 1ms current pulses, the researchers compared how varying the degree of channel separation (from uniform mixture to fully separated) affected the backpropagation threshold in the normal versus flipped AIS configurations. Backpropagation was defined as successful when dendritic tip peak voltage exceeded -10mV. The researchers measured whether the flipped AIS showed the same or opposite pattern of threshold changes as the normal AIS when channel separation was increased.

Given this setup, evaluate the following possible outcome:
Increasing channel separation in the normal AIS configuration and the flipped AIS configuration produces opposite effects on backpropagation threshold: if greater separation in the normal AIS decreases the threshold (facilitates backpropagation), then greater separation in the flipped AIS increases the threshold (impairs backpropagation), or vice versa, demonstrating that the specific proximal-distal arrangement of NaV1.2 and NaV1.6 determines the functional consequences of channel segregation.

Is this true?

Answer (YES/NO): YES